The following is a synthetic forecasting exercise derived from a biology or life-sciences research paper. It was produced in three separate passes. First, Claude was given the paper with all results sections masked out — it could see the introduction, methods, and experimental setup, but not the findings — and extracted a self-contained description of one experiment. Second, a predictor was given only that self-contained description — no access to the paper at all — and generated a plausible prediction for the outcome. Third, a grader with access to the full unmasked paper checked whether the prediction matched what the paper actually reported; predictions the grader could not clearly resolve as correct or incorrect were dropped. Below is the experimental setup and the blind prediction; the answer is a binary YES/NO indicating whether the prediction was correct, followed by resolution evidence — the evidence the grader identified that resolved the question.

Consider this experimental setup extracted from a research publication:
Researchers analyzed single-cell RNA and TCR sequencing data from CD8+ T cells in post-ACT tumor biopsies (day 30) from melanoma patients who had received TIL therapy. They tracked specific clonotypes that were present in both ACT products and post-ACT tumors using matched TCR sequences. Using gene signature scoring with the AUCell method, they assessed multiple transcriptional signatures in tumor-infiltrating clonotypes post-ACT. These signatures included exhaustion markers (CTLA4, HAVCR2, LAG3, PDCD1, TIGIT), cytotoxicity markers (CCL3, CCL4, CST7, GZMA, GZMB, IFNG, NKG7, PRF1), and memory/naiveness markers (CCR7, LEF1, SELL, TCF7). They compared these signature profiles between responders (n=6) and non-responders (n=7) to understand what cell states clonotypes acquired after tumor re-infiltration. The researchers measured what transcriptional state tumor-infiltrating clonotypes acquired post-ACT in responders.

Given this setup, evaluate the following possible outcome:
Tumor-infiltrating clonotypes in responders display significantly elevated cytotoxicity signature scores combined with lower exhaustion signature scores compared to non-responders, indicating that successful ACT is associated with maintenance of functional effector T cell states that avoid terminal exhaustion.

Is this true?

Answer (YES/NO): NO